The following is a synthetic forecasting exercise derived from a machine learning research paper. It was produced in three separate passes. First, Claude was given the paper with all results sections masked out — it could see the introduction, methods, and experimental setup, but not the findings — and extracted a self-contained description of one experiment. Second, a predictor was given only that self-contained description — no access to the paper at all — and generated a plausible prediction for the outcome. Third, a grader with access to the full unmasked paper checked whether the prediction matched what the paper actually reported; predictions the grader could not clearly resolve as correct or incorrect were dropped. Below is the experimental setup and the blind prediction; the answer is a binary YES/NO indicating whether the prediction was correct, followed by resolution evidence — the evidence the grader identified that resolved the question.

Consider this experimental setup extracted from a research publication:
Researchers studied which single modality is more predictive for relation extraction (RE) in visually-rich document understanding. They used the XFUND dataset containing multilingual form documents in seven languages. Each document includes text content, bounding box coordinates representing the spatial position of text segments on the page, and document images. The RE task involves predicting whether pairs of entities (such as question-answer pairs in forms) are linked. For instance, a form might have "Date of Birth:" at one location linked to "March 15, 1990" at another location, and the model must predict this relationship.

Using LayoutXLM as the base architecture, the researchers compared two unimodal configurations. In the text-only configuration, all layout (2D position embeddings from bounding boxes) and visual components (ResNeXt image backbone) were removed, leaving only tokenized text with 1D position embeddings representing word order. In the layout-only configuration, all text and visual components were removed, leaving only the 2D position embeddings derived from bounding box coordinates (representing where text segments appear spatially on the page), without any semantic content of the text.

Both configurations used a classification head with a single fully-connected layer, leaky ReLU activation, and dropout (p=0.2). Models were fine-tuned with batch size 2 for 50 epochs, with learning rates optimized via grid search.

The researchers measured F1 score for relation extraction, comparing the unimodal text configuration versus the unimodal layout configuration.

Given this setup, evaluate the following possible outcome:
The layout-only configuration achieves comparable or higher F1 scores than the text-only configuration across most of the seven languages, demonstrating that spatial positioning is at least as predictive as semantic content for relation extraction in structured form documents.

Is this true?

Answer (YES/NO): NO